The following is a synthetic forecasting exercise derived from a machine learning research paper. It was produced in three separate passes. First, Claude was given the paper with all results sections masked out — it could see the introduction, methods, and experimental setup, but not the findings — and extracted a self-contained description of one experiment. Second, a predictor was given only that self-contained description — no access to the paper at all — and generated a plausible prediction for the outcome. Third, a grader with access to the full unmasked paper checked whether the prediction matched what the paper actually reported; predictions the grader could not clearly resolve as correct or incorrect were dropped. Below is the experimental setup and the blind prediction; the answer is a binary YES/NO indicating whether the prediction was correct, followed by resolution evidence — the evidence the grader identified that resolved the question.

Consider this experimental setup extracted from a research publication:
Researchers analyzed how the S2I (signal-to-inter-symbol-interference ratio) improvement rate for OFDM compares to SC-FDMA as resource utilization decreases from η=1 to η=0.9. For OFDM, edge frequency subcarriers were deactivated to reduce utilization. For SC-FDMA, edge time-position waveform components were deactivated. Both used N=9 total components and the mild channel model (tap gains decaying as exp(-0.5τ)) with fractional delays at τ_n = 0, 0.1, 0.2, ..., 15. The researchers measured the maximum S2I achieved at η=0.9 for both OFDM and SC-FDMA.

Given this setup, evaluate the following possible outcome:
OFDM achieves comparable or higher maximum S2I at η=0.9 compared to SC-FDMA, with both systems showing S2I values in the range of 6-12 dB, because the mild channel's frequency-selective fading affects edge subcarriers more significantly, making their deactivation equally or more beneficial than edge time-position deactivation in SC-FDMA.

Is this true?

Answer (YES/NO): NO